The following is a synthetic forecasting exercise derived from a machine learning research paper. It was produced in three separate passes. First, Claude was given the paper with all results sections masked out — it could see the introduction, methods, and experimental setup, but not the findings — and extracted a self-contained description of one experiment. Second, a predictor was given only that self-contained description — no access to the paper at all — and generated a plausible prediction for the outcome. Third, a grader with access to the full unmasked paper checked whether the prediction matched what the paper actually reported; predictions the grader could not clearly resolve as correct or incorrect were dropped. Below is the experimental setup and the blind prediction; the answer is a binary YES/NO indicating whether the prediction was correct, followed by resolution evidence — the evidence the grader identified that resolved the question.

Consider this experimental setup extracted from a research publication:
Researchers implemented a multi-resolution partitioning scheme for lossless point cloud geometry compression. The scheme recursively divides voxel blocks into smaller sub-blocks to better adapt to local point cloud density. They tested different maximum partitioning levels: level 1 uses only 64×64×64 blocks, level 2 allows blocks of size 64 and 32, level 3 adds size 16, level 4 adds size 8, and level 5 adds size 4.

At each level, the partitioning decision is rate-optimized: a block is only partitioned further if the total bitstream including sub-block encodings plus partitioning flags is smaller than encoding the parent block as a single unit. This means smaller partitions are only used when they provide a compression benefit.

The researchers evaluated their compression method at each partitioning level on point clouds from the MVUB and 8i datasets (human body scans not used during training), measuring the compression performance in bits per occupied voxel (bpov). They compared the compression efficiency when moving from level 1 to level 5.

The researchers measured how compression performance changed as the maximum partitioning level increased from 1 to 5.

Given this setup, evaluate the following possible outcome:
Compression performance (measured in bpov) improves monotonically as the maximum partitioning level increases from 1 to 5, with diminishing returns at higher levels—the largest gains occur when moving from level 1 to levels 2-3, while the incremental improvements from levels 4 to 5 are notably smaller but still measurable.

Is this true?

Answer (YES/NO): NO